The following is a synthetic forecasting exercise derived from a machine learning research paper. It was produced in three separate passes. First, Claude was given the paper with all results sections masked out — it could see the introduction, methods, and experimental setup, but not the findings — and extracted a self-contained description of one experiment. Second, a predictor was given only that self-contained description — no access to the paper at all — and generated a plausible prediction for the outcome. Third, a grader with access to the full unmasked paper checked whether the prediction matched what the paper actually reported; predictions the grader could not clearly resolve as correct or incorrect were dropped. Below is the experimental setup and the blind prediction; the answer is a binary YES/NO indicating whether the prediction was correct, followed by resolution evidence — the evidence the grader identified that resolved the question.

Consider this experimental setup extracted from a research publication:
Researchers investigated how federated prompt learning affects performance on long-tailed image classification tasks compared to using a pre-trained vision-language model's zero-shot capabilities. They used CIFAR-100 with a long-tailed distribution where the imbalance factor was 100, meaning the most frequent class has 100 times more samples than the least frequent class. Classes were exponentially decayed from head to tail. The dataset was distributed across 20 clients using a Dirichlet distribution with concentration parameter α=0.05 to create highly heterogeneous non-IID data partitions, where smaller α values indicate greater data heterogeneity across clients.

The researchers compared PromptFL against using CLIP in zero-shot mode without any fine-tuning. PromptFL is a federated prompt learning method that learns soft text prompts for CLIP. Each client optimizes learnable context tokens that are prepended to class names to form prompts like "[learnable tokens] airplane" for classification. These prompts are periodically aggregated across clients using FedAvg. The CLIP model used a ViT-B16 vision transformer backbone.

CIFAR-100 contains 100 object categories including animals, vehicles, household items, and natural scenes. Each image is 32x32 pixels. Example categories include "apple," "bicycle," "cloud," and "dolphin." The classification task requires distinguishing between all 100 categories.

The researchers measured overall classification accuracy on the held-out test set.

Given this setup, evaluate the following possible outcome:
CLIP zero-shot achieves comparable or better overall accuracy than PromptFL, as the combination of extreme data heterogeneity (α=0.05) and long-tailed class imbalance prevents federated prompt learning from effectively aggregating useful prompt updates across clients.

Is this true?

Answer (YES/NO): YES